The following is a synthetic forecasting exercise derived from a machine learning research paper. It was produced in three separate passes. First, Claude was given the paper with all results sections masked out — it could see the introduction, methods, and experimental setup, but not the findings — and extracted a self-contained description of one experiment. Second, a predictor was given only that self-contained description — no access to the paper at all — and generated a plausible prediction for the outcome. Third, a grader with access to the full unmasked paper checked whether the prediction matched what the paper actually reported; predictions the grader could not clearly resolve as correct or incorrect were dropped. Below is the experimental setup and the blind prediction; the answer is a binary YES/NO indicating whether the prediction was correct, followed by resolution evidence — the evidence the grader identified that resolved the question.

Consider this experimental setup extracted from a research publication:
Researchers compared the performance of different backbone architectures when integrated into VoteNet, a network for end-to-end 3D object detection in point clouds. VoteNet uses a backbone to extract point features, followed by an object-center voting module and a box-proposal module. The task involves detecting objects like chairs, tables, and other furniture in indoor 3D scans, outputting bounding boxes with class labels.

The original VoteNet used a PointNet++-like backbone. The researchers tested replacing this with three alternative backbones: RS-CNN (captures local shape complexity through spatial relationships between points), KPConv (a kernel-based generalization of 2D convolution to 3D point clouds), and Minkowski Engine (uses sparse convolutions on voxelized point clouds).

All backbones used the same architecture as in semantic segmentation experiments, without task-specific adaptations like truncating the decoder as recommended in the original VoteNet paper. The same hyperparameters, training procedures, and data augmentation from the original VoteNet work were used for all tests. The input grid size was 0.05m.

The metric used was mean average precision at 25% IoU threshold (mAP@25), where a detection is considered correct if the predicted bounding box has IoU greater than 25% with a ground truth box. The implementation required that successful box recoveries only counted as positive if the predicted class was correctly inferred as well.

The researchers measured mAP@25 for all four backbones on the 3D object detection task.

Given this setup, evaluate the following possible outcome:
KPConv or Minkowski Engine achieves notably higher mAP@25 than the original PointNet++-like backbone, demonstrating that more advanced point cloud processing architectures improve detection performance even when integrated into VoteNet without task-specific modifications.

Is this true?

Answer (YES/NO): NO